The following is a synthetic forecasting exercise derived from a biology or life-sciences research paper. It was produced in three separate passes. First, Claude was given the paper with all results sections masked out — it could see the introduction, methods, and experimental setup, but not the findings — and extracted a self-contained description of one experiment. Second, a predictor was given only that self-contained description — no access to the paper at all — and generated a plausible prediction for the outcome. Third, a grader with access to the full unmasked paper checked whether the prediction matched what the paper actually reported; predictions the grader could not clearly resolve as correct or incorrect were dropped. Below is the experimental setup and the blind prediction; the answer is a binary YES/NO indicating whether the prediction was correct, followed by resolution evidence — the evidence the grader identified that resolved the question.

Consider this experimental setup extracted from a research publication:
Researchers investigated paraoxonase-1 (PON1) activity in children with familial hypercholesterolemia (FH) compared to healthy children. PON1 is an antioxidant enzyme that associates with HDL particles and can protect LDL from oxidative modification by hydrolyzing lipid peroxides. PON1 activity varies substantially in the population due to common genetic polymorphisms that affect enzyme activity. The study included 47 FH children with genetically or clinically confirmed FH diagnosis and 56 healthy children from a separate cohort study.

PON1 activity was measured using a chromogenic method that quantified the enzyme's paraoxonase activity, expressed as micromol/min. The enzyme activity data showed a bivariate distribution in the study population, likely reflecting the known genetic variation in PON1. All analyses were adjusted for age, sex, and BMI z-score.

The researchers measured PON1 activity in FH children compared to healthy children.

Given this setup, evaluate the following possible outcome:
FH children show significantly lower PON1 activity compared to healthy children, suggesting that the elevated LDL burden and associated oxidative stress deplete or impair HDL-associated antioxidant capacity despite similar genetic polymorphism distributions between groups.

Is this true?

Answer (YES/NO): NO